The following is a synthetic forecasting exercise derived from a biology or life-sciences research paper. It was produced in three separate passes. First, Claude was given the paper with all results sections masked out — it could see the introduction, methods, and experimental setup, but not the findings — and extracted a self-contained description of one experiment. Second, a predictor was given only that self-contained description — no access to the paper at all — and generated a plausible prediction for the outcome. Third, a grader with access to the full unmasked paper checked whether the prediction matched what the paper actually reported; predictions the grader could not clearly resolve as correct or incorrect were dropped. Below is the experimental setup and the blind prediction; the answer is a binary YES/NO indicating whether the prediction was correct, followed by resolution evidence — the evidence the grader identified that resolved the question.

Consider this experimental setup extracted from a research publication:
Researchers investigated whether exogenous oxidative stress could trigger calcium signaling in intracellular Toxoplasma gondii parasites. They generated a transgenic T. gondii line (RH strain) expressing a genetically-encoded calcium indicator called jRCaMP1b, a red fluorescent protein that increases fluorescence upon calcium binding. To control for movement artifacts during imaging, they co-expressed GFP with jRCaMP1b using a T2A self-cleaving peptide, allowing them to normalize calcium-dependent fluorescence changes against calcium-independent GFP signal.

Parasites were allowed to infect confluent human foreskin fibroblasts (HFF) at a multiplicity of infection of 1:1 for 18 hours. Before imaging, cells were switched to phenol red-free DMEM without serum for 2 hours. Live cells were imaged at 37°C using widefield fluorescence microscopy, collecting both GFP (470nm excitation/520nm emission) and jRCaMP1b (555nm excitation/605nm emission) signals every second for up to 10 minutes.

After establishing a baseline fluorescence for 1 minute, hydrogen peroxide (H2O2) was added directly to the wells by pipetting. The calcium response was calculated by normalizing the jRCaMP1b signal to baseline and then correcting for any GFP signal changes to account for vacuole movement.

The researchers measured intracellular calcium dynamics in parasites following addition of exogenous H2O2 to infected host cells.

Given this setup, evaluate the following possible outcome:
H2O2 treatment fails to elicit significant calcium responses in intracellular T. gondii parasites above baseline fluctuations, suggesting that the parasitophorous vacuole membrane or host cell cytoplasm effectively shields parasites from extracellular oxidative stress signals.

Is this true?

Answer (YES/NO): NO